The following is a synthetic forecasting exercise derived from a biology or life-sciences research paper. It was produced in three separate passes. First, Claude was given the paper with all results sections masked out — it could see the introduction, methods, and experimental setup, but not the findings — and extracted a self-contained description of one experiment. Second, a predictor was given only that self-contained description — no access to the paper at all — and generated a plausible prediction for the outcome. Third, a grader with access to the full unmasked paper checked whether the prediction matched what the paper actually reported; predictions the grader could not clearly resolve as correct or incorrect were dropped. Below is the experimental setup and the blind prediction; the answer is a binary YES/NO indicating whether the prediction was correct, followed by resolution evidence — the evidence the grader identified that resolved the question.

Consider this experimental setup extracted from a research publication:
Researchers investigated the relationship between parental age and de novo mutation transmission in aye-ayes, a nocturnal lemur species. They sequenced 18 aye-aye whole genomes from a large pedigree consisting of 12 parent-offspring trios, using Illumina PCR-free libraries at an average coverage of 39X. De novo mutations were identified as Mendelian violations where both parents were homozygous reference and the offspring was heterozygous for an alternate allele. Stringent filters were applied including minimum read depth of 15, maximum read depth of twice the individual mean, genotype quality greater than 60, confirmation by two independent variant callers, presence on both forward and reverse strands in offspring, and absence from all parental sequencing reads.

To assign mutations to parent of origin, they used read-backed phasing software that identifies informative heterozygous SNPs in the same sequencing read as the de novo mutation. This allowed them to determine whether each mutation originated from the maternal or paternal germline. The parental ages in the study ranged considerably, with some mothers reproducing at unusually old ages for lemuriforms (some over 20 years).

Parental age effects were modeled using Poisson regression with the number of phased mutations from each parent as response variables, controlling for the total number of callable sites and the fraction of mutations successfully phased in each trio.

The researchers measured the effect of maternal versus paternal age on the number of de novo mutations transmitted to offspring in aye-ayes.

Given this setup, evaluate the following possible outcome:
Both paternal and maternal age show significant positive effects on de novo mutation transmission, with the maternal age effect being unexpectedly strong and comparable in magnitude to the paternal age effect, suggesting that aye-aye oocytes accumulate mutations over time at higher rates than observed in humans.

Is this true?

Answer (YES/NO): NO